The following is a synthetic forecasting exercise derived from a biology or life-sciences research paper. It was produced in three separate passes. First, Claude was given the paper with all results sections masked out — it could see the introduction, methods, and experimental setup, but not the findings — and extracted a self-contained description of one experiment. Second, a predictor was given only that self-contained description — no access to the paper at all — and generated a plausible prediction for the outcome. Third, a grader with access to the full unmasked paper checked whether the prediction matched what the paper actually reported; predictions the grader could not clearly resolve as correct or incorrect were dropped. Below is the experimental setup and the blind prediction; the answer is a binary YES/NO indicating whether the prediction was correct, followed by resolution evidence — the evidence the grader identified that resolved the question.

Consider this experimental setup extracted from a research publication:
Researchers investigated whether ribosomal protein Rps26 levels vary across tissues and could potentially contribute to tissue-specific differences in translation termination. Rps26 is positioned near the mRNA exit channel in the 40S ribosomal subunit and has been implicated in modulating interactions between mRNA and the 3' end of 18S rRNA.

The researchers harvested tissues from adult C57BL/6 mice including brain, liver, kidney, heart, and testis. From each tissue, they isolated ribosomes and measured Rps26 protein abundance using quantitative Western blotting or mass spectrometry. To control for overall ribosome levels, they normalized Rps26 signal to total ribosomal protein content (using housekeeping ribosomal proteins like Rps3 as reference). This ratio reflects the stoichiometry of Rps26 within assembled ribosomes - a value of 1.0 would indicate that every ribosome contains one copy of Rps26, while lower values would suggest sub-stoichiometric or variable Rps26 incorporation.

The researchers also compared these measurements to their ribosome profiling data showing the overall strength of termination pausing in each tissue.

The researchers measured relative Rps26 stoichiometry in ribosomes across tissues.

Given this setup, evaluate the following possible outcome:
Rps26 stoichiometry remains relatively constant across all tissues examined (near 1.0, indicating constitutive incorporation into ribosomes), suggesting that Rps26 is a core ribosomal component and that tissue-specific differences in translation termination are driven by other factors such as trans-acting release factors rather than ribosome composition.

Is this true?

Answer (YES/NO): NO